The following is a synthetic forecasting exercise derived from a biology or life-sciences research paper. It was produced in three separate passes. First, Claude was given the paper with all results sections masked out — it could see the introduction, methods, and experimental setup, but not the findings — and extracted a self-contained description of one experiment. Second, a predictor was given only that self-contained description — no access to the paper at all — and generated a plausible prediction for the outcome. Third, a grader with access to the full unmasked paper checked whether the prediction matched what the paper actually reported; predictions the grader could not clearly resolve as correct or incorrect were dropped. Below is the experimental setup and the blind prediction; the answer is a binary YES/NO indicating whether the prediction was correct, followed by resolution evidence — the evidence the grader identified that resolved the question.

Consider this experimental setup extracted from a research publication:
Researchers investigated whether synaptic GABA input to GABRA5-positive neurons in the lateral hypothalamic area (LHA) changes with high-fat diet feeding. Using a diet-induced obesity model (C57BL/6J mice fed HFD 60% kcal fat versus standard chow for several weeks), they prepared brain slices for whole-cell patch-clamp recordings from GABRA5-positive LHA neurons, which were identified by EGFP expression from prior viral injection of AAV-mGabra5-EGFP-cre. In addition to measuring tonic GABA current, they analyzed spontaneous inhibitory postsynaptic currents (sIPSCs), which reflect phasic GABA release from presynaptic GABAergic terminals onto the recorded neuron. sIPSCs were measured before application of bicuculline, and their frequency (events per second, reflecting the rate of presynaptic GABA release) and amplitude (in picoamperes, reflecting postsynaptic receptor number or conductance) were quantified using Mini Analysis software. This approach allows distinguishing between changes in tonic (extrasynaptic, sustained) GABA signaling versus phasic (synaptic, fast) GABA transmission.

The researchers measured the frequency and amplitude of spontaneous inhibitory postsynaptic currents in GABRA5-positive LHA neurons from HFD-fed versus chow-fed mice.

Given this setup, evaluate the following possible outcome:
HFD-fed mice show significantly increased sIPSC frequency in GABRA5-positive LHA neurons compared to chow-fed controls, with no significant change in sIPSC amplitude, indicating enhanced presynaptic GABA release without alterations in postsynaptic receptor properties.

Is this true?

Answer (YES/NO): NO